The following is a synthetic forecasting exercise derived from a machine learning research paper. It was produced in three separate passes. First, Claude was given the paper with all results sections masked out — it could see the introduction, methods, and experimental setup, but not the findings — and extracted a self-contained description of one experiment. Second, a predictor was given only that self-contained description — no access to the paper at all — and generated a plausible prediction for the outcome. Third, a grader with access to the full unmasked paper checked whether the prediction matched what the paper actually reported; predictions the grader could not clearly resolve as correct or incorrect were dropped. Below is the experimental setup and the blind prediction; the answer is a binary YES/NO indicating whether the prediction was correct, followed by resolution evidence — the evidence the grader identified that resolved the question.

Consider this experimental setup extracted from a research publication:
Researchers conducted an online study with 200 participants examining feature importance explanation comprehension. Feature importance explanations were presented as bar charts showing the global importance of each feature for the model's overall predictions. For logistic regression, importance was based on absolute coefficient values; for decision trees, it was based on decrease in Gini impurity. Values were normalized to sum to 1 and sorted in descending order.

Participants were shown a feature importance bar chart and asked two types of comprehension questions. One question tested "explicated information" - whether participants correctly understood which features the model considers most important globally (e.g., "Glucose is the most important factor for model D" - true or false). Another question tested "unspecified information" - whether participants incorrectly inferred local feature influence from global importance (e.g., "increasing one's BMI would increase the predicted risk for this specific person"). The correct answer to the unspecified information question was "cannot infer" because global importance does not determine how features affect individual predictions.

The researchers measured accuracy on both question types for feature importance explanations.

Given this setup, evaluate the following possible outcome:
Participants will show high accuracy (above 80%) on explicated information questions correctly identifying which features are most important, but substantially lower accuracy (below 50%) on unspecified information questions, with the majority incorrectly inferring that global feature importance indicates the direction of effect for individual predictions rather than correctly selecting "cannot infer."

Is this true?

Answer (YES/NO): NO